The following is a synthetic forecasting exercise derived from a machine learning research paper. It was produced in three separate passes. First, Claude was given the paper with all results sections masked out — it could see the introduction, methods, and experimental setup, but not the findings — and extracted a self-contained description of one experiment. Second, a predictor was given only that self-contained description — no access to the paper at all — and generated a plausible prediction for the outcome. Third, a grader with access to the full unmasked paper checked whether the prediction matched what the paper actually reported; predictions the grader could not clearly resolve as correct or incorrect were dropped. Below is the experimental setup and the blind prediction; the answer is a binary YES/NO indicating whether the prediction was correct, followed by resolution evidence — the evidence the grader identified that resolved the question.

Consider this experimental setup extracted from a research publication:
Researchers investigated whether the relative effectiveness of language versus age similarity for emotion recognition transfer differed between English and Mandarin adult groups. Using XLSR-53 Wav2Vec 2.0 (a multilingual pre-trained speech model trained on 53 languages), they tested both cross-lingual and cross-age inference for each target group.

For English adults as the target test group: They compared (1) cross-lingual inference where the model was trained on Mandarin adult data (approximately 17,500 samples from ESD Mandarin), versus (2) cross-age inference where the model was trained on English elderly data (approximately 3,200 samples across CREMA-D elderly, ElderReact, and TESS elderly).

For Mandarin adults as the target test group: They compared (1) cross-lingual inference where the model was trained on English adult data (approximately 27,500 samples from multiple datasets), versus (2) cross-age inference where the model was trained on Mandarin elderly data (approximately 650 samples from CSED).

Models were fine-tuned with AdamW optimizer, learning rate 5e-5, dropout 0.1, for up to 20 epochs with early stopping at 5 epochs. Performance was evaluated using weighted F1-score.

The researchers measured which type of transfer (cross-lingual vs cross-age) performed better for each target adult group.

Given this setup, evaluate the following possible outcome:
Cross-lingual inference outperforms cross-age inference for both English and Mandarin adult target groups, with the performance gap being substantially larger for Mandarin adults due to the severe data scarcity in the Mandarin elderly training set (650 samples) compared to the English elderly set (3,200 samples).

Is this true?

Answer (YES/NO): YES